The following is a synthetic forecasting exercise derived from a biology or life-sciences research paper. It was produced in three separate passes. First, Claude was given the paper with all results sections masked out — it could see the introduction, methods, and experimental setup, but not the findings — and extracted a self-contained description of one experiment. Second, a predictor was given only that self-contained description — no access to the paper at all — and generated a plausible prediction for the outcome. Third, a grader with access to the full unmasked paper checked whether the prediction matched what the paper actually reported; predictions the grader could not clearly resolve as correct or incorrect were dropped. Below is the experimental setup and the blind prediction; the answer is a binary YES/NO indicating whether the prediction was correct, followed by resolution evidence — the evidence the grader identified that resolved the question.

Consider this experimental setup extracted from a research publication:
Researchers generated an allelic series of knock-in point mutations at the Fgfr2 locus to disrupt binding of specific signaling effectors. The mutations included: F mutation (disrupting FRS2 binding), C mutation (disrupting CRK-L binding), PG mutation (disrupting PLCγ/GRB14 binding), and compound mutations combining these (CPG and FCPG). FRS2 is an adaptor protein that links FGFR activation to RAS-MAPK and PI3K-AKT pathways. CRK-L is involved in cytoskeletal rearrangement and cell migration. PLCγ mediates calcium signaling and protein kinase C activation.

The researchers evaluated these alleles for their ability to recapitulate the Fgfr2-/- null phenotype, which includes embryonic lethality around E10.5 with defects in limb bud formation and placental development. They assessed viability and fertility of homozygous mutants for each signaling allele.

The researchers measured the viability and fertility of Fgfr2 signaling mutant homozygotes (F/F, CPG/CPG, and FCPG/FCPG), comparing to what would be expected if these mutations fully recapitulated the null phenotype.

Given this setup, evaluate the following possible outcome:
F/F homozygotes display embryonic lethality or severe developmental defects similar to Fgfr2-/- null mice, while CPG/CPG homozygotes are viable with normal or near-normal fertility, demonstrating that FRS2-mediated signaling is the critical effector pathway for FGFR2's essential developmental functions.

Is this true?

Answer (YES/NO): NO